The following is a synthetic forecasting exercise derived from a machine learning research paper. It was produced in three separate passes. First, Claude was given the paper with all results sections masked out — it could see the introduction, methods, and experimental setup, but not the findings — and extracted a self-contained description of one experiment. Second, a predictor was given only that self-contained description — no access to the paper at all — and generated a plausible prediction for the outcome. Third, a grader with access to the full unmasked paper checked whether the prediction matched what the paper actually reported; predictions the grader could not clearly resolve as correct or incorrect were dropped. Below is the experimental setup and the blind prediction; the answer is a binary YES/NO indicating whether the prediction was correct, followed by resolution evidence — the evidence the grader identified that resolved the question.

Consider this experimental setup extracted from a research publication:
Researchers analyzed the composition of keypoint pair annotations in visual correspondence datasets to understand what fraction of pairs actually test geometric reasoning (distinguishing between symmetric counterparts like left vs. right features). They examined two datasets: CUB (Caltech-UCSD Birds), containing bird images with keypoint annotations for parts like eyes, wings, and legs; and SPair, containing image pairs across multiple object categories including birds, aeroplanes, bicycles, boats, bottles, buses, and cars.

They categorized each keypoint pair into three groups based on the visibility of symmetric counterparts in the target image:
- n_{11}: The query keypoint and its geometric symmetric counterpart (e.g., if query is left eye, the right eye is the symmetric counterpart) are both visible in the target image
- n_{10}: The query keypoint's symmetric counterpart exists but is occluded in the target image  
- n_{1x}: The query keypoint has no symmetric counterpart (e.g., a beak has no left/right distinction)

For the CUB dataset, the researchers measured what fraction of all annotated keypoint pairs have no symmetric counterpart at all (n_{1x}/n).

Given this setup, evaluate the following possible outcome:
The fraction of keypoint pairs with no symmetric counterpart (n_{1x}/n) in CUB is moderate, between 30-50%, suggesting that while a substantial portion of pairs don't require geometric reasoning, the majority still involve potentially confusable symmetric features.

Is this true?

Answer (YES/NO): NO